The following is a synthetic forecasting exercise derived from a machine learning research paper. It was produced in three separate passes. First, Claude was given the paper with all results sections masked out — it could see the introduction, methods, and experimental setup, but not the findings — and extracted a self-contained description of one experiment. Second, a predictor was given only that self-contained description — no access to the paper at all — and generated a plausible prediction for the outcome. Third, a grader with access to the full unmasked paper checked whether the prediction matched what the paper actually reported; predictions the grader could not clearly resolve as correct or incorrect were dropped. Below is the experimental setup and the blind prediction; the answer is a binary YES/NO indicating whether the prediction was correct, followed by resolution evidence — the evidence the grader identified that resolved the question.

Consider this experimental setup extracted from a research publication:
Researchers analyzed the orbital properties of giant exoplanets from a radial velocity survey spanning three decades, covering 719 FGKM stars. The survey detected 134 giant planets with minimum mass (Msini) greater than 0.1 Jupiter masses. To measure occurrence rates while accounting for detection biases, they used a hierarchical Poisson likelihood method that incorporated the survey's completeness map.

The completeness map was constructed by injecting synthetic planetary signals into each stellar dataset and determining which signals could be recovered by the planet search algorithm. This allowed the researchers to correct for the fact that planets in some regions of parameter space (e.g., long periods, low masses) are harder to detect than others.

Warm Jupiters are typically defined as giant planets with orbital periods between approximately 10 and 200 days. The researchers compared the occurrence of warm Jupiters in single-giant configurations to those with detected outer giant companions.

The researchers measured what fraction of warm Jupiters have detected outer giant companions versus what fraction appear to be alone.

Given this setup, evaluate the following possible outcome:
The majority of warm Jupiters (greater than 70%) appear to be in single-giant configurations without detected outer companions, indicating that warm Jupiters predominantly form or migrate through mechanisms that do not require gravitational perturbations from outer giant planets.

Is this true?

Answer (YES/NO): NO